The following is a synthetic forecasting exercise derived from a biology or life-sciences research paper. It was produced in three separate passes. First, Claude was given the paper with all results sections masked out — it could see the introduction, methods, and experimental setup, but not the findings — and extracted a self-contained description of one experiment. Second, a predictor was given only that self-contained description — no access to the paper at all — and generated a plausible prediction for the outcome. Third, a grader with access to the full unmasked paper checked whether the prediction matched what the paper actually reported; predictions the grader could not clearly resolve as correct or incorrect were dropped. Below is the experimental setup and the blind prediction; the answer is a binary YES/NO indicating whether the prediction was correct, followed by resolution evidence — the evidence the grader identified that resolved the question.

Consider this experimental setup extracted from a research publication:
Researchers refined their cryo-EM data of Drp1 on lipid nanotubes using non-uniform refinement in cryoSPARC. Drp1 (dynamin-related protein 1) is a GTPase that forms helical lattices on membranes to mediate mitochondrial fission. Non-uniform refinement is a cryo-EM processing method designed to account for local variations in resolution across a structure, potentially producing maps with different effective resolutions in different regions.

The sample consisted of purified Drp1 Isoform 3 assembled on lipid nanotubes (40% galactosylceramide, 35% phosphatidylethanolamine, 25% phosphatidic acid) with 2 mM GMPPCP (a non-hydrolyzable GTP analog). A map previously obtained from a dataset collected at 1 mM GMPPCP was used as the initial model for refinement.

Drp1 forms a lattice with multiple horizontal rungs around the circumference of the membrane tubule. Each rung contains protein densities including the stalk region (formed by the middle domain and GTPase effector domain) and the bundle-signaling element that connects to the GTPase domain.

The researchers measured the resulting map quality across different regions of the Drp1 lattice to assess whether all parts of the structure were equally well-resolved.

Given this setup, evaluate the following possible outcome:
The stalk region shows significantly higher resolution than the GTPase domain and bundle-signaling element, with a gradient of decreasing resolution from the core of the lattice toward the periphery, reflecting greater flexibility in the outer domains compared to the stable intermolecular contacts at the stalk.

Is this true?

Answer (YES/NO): YES